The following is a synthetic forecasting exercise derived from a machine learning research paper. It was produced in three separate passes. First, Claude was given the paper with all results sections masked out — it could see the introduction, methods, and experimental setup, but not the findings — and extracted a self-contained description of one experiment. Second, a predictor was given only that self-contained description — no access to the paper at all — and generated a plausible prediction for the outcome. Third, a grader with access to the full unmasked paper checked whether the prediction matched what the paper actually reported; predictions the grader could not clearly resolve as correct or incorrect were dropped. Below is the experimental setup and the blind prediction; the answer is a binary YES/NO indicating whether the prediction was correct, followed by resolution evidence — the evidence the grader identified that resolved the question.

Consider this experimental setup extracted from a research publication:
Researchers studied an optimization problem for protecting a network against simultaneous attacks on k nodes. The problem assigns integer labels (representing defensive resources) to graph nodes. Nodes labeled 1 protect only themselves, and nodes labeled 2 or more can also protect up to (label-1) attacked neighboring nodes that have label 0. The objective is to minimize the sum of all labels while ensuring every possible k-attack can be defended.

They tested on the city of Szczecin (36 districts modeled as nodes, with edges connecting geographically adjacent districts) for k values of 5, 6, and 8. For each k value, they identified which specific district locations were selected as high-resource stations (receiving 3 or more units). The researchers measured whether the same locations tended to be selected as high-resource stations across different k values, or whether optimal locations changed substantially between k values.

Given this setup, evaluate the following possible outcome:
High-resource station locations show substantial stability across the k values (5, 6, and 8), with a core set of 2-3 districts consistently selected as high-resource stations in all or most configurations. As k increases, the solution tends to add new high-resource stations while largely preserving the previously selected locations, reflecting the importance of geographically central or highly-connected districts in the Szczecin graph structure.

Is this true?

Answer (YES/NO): YES